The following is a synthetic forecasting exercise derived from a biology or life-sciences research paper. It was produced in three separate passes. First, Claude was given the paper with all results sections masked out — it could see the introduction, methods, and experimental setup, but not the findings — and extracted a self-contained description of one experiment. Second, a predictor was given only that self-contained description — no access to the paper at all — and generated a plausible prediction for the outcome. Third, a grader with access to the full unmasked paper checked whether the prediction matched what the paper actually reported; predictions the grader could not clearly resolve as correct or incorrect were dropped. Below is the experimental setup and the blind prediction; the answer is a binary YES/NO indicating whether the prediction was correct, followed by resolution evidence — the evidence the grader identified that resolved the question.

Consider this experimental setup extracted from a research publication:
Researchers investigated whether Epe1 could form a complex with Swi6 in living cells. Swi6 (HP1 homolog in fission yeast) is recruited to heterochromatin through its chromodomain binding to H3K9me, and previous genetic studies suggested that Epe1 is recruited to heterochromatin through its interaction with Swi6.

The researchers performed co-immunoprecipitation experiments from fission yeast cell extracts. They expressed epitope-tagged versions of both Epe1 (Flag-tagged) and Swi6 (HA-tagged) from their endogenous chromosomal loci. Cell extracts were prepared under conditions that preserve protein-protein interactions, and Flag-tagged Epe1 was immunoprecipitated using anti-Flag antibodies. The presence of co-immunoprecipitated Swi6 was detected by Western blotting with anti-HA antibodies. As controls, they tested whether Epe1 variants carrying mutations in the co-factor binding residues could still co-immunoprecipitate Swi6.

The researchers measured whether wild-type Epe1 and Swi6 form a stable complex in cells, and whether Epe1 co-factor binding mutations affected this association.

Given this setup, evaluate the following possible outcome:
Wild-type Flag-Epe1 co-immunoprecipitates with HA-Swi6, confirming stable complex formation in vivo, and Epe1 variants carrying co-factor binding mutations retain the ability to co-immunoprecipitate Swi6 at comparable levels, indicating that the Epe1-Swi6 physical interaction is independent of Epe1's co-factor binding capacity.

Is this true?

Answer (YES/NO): NO